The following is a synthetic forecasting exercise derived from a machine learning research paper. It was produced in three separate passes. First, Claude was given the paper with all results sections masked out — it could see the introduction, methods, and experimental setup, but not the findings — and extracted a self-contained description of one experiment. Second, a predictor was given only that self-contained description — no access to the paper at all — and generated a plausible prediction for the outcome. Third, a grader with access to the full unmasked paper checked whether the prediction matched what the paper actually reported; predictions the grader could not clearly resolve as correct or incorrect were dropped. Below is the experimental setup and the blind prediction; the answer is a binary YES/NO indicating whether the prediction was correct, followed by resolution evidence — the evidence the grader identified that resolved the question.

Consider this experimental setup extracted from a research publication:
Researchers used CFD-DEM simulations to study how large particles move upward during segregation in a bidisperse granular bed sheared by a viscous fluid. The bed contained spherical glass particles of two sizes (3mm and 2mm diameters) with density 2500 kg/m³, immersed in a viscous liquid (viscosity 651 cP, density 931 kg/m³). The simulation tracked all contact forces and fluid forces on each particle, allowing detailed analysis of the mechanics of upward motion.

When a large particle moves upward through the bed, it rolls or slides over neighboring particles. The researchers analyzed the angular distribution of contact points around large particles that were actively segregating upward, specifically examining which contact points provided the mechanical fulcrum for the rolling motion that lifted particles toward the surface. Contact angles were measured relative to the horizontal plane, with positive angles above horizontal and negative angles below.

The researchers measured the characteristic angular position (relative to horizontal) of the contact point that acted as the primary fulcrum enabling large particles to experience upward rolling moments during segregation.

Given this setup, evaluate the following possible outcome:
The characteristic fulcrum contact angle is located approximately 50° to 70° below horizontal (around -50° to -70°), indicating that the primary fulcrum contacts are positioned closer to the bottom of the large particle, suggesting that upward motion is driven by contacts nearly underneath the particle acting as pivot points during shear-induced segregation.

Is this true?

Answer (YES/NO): NO